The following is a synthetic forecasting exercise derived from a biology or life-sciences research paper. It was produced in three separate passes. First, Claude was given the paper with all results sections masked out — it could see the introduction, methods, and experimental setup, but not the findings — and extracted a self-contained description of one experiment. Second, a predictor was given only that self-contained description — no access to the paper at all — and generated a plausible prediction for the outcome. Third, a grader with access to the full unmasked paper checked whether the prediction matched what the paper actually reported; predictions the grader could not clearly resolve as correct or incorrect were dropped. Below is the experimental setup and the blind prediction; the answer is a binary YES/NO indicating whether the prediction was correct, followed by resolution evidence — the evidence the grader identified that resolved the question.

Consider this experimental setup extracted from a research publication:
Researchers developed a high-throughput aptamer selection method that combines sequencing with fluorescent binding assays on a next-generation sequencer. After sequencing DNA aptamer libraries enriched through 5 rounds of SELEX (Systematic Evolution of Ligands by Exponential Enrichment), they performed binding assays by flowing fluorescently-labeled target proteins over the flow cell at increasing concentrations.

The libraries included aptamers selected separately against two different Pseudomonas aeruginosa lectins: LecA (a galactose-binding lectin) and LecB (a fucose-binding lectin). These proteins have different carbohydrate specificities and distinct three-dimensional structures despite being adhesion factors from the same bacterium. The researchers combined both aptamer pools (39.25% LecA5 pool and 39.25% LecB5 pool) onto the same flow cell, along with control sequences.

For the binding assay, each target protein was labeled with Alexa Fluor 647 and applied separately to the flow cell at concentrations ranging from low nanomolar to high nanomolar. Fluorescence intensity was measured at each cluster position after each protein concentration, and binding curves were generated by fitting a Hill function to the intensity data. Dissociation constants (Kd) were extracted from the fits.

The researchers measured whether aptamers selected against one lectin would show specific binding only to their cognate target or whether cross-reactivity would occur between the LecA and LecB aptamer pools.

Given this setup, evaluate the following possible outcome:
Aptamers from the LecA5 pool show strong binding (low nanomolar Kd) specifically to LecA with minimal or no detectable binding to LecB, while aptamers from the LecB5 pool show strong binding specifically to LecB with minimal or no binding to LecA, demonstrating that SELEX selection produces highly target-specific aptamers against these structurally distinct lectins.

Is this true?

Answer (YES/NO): NO